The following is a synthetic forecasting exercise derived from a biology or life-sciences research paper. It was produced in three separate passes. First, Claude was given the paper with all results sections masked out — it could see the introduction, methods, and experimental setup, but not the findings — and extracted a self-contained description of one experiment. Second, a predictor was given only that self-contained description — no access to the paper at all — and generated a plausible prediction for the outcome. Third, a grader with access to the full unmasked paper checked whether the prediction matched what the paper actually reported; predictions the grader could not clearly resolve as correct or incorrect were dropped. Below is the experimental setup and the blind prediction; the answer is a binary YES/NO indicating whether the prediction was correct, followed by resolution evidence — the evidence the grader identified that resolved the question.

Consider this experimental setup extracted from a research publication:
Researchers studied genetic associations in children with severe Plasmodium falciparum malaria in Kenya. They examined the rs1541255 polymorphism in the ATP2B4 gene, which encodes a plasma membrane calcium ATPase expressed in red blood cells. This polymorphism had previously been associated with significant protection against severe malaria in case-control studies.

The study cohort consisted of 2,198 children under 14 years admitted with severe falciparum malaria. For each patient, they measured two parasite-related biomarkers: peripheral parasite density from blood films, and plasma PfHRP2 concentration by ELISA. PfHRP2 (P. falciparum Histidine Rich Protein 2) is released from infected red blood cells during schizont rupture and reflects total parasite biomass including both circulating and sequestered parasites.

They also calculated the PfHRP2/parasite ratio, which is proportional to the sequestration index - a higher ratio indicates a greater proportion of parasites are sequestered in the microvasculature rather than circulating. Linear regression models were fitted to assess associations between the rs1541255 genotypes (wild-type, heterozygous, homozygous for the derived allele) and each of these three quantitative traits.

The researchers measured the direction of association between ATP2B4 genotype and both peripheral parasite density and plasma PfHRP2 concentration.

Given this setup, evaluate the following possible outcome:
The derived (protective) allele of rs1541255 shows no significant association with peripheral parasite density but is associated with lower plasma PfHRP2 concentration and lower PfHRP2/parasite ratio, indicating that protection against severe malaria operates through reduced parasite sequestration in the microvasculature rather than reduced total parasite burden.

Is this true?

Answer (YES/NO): NO